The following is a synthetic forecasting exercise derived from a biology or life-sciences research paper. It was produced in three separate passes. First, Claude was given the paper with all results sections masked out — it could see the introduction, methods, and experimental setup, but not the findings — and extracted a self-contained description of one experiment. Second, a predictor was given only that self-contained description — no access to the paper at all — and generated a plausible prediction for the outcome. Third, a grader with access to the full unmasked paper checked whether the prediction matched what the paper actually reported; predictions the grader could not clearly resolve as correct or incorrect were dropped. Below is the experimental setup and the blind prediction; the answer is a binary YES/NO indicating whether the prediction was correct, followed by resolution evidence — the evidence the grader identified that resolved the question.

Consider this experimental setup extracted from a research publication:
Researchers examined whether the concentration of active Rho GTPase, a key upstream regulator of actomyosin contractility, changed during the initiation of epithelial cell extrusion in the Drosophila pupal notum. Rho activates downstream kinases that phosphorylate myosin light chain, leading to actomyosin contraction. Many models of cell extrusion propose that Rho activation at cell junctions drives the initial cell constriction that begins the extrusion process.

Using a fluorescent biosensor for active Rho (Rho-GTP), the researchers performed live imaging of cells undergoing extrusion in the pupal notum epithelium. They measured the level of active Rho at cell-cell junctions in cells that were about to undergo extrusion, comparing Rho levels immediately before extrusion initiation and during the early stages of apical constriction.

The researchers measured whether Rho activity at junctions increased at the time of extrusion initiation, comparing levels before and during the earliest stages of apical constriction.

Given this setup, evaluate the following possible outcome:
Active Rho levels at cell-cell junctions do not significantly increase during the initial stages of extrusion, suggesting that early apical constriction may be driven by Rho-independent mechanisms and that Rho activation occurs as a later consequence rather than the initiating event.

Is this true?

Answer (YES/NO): YES